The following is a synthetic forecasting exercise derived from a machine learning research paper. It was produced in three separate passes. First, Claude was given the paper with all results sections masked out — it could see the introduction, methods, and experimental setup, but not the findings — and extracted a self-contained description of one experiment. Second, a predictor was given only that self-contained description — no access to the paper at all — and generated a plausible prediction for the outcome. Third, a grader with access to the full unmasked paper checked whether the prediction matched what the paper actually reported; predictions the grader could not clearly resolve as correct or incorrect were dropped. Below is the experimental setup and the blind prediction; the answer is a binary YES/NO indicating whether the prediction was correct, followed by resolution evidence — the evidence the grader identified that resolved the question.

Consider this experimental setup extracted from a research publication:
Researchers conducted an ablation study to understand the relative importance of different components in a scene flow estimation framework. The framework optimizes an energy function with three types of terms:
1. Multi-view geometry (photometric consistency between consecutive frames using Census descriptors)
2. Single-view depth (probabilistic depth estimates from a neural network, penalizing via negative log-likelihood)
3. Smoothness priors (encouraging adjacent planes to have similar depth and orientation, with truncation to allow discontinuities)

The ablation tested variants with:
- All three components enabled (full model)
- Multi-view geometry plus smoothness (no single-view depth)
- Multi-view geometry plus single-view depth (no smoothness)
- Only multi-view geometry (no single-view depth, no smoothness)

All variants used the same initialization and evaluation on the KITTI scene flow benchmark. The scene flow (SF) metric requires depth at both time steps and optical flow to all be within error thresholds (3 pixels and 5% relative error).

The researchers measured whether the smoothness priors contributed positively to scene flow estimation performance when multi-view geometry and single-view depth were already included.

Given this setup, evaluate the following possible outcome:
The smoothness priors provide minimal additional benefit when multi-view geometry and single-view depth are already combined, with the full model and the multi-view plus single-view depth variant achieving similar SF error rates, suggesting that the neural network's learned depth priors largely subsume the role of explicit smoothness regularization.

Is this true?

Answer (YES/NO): NO